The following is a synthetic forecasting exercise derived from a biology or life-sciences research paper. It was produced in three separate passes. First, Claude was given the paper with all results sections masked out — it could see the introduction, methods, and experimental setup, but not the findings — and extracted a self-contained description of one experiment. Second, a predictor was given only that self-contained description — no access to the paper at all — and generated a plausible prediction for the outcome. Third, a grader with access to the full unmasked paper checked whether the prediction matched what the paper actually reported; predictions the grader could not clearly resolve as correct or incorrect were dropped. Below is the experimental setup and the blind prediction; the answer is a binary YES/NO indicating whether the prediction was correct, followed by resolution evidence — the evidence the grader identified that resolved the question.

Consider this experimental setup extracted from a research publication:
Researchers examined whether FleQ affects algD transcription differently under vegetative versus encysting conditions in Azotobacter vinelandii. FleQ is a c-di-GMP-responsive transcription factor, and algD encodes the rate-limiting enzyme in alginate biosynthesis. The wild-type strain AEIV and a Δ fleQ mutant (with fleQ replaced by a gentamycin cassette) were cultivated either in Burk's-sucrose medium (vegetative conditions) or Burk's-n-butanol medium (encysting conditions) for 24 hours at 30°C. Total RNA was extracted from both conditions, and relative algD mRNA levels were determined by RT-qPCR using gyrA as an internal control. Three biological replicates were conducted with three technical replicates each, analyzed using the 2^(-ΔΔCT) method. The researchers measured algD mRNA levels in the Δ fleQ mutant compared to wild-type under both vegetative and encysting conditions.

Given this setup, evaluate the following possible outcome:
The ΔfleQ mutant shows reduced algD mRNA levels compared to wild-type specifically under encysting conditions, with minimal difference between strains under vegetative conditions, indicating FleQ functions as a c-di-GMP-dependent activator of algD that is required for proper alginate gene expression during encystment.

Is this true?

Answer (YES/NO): NO